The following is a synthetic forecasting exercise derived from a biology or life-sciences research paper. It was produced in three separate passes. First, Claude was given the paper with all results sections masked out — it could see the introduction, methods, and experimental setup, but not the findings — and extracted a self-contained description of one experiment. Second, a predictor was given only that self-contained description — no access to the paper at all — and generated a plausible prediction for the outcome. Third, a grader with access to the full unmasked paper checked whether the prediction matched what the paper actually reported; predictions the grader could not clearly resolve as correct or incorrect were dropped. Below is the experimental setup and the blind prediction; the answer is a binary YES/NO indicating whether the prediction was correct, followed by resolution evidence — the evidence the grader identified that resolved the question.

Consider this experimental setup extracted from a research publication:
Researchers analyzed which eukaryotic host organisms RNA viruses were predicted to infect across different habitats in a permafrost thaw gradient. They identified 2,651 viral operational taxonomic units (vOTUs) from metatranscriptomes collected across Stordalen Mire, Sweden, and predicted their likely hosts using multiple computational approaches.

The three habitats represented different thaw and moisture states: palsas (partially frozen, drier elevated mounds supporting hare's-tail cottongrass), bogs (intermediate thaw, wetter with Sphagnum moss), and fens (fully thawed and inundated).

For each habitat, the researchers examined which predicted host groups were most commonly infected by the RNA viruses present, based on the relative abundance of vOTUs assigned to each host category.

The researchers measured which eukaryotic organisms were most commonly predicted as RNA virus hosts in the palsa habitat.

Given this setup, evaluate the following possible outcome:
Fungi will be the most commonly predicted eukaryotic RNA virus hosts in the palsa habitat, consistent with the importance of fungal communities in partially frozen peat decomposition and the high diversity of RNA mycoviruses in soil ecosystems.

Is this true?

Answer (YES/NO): NO